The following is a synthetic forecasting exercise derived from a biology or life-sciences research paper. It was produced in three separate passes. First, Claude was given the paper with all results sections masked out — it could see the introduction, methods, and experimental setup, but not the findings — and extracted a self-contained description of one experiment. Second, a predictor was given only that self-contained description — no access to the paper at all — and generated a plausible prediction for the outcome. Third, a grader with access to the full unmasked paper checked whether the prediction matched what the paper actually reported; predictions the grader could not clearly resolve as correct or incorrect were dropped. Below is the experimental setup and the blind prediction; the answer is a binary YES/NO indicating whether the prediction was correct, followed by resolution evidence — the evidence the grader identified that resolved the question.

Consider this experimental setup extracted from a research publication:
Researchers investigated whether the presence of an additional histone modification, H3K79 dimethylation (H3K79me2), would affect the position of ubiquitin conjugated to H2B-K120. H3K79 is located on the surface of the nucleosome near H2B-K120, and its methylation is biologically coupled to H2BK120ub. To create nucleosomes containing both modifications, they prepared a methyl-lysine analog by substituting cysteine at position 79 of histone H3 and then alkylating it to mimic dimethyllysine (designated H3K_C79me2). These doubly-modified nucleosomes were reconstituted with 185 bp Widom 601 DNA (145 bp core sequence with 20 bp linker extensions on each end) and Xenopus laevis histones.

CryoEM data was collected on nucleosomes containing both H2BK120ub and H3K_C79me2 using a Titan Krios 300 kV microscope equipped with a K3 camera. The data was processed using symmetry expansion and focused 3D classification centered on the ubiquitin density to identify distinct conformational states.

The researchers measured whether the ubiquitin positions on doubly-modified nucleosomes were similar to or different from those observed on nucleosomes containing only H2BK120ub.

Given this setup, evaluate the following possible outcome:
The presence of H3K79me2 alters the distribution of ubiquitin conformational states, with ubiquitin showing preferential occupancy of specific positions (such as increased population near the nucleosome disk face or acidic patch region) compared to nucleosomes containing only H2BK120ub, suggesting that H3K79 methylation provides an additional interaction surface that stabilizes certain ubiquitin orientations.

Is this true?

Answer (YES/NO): NO